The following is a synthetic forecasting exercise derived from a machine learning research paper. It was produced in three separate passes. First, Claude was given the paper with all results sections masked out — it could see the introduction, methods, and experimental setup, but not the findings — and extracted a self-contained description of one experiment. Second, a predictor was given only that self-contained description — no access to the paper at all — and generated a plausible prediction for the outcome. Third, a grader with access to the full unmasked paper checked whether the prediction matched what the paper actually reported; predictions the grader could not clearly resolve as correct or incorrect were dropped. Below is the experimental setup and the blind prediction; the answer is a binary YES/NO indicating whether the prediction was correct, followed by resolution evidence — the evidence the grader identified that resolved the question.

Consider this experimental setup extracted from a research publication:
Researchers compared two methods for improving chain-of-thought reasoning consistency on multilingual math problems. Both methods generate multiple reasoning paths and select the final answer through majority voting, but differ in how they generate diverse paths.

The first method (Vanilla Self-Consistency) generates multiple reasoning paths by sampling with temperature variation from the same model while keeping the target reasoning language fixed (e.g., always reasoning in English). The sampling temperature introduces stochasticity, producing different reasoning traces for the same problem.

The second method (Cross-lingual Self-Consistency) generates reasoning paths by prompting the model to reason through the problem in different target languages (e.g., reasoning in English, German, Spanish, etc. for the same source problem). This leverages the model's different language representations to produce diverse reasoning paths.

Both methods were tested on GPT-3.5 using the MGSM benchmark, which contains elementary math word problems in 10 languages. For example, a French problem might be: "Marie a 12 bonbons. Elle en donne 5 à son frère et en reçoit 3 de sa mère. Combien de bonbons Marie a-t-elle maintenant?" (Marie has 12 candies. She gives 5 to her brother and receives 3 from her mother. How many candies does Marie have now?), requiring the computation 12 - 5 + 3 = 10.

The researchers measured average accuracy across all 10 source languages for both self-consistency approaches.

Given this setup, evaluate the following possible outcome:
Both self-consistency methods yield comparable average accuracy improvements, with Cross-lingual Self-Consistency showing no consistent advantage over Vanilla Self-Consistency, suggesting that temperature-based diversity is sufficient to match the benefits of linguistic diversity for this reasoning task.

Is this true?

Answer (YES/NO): NO